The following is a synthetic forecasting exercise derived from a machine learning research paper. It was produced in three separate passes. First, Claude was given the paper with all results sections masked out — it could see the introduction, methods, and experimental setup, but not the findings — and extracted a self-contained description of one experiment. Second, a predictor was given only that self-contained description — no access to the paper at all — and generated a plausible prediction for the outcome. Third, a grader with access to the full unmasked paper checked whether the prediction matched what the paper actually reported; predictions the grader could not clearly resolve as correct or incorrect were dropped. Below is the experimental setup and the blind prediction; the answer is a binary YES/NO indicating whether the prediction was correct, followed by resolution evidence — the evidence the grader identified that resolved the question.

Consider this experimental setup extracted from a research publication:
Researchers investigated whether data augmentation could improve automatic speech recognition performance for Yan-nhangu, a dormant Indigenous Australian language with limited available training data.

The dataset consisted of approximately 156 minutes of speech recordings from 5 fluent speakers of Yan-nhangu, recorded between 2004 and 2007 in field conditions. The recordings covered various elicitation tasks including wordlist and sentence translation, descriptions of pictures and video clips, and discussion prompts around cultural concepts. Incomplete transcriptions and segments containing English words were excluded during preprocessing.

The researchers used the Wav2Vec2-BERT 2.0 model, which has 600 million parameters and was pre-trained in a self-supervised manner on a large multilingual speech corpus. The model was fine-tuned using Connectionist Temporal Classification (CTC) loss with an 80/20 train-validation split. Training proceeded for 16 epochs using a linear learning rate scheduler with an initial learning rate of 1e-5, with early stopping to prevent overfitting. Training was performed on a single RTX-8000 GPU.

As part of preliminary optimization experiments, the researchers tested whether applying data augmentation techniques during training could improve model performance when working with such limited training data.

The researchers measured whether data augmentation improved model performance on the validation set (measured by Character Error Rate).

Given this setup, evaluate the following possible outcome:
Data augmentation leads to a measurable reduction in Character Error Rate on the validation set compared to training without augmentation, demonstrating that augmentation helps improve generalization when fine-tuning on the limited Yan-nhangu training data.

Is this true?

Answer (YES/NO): NO